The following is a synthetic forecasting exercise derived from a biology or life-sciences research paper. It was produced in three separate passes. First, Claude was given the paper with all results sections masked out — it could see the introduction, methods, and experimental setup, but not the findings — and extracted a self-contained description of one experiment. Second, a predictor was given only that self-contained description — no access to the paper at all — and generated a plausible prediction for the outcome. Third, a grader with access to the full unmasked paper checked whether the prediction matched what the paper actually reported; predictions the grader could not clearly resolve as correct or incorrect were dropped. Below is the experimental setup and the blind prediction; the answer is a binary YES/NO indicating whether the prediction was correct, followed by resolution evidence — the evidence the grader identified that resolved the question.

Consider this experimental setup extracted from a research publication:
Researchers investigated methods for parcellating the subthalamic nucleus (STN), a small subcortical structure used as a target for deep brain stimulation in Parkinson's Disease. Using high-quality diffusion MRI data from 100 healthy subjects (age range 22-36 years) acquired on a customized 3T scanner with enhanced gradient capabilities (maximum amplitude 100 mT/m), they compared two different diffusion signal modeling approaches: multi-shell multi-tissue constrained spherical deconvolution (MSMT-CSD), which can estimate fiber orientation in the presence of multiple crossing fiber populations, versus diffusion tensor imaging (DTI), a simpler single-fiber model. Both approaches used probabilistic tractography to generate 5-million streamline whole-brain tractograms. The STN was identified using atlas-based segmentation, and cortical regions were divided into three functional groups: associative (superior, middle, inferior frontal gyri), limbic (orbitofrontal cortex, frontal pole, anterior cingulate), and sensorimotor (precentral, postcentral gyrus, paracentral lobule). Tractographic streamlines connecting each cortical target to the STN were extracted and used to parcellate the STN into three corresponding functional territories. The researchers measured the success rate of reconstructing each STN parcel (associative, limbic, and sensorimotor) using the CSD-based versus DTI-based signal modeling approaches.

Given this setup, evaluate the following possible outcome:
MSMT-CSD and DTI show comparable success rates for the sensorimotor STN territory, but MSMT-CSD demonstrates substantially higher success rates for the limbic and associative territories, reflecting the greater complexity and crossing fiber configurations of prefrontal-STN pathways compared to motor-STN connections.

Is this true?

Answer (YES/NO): NO